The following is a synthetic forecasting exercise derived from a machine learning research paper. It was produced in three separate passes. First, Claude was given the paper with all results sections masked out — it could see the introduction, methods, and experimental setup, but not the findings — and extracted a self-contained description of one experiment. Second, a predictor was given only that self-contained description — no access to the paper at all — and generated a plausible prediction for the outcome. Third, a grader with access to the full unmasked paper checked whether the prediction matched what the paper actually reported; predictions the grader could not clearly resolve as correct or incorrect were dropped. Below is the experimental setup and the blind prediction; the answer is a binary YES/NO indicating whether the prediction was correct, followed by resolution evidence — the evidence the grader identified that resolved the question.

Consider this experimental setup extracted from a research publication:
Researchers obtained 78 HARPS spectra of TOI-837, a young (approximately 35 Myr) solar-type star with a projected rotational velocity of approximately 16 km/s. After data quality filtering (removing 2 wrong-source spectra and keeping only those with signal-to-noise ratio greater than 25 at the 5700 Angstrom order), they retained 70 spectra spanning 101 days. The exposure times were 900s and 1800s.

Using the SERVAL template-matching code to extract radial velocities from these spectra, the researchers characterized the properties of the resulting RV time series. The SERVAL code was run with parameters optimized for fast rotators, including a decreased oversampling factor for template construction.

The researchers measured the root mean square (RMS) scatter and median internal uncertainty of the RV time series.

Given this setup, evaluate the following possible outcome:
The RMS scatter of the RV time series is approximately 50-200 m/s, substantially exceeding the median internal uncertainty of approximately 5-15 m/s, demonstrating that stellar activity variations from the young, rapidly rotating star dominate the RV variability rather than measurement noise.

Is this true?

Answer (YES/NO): YES